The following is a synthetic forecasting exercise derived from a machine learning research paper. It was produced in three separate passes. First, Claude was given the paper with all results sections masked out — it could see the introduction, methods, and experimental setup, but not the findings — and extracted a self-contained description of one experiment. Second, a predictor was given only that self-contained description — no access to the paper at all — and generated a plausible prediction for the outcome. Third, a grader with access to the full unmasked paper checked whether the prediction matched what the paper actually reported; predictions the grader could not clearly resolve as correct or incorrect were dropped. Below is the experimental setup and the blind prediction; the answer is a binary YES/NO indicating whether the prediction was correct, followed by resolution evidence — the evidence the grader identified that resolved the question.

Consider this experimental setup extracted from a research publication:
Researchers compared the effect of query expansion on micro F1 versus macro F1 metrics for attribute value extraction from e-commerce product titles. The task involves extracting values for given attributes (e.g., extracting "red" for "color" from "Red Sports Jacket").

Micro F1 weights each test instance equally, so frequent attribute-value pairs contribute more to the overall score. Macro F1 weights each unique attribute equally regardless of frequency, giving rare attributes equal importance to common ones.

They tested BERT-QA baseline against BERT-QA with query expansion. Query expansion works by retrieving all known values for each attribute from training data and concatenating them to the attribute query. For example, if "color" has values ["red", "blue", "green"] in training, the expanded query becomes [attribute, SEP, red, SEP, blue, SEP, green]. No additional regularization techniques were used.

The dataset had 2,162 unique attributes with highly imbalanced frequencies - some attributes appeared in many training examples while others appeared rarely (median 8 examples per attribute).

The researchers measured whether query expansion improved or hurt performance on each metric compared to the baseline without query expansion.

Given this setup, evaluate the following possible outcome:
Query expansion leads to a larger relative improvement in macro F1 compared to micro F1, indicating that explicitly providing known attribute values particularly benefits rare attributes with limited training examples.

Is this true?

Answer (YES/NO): NO